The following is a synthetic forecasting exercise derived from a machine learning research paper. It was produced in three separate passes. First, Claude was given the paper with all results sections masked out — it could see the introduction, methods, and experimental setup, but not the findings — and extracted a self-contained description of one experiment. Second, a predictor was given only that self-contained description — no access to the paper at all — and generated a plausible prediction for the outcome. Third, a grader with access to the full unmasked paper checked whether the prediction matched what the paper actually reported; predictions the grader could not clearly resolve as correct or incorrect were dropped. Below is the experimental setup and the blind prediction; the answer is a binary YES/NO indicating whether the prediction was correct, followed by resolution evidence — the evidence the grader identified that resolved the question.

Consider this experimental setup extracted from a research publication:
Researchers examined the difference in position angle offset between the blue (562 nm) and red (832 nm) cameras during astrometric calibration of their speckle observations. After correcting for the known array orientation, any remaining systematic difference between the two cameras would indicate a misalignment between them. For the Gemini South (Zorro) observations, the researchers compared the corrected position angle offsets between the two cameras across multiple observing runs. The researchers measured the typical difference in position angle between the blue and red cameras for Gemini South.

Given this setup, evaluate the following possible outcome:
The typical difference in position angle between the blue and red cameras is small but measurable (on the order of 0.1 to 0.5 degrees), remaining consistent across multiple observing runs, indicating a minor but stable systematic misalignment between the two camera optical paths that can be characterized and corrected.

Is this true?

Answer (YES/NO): NO